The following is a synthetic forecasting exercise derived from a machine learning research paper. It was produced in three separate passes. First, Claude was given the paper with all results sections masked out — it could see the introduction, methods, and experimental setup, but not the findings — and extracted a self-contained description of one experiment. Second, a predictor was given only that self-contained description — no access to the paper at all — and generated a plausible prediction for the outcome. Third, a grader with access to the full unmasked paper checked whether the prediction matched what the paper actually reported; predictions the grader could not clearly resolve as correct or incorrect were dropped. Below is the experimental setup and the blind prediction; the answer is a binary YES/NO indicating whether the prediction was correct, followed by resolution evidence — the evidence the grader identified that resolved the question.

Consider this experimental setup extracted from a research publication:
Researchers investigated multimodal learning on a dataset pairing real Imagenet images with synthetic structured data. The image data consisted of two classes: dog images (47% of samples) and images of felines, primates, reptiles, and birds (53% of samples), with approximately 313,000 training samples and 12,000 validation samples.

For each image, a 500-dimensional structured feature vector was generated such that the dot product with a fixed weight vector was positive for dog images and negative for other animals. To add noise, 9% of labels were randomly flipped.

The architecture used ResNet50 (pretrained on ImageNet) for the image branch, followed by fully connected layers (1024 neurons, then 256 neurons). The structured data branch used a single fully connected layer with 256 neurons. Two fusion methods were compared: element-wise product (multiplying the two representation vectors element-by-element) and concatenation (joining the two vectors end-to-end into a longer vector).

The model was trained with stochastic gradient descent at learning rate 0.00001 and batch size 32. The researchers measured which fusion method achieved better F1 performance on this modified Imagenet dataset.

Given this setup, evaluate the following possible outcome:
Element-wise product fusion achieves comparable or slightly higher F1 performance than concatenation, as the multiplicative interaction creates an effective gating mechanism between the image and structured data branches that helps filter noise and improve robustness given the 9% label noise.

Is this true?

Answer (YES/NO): NO